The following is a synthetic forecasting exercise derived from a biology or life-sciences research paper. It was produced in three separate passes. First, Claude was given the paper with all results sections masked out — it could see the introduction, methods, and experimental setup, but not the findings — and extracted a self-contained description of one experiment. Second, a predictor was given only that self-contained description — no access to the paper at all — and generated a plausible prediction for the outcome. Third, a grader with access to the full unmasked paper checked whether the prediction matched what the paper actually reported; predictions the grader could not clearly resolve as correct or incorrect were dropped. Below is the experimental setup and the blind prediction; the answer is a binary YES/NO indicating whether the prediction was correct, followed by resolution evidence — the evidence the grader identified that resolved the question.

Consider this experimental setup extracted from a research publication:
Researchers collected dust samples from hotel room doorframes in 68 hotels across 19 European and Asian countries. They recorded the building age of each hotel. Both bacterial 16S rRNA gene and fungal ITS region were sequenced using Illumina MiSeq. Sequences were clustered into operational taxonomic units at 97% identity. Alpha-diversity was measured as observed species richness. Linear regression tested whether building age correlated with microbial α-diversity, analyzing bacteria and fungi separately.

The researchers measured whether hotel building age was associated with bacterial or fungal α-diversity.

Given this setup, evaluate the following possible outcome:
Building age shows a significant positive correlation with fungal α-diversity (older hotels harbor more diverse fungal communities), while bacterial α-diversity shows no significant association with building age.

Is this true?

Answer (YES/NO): NO